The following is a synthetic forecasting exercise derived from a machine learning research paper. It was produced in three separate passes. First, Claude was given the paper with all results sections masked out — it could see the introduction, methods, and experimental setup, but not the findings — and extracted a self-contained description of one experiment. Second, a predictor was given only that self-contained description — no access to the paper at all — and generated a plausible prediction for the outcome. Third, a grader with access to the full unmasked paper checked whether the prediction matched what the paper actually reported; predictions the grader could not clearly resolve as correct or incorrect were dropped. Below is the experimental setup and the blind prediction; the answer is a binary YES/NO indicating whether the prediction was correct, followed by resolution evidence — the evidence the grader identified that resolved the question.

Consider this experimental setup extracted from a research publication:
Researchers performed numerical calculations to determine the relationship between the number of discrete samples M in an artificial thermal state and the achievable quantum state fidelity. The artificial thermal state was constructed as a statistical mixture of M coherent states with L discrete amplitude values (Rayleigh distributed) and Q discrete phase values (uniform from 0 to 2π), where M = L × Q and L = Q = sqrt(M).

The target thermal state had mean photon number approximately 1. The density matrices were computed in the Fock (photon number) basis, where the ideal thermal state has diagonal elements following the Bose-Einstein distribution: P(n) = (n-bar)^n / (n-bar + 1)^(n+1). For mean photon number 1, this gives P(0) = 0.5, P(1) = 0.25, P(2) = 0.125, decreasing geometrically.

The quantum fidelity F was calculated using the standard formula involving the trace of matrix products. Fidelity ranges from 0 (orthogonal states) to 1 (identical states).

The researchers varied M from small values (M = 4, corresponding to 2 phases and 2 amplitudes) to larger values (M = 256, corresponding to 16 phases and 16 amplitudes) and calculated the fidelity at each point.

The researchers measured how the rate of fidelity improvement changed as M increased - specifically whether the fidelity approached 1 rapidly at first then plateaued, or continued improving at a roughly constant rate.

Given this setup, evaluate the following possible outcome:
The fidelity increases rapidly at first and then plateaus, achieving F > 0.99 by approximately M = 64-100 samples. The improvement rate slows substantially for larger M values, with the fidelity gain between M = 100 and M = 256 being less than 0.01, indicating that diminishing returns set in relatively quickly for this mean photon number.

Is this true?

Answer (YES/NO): NO